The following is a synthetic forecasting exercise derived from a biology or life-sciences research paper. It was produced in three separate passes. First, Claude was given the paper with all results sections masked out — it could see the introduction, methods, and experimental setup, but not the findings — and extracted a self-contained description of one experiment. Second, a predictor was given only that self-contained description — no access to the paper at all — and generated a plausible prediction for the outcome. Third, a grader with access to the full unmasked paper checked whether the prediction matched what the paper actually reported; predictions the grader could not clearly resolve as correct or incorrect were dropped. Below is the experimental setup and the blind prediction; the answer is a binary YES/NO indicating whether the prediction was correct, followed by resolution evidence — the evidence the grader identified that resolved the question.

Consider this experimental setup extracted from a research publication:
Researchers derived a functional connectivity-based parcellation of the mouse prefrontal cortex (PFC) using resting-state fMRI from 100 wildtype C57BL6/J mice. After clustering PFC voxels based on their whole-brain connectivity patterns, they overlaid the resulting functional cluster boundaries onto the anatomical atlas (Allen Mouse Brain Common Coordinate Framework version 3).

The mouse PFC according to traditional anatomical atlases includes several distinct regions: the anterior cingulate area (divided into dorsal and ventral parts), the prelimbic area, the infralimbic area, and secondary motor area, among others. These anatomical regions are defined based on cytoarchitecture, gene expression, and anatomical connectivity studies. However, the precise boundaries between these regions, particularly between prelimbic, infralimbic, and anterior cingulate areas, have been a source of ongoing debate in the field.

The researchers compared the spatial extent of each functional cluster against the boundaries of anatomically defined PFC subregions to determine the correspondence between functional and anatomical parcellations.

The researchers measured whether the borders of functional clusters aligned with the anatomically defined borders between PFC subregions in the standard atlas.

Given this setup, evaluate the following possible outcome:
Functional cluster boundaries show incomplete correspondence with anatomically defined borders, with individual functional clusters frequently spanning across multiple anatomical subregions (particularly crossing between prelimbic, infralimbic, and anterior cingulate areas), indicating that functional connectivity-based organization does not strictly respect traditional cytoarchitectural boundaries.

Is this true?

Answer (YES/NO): NO